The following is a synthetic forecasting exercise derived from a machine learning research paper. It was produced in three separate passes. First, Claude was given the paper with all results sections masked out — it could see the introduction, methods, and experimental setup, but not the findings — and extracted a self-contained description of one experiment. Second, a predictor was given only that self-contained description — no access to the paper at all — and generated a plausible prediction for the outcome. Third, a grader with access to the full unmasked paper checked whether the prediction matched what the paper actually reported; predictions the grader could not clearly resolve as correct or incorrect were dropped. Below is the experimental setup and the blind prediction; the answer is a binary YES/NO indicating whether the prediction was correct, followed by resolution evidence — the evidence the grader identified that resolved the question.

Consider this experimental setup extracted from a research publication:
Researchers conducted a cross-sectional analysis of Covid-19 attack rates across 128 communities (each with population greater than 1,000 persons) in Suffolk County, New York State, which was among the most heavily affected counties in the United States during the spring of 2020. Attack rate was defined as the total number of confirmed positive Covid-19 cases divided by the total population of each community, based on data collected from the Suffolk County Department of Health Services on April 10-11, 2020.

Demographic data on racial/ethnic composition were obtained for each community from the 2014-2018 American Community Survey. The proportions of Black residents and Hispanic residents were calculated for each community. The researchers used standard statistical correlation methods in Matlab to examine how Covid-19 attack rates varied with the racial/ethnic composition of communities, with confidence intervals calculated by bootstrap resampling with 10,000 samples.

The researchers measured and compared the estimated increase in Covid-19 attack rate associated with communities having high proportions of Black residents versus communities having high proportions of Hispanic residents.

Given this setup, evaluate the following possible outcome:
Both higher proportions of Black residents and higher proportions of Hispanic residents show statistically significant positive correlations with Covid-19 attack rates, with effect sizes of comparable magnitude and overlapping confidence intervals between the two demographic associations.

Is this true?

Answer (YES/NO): YES